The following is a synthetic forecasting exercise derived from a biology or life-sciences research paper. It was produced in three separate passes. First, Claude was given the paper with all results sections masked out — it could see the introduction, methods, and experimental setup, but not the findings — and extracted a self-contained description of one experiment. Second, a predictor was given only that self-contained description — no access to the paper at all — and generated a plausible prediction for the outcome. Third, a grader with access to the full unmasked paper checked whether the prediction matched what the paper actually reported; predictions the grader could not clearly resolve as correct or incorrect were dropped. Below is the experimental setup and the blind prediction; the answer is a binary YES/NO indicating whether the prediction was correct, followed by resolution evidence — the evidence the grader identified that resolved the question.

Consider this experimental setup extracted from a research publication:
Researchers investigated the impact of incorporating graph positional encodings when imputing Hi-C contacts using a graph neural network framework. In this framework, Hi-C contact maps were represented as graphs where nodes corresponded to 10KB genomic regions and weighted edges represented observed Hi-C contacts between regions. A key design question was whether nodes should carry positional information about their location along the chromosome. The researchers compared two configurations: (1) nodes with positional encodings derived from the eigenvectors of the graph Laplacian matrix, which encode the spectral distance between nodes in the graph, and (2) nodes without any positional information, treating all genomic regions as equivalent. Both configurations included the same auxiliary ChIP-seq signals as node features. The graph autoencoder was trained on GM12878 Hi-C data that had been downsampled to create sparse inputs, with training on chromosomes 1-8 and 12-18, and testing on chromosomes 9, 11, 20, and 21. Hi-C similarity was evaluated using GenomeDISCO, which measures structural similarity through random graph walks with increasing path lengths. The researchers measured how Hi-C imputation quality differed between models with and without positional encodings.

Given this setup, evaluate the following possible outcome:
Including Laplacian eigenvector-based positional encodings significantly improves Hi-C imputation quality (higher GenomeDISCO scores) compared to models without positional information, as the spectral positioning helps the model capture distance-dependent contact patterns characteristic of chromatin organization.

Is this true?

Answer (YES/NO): YES